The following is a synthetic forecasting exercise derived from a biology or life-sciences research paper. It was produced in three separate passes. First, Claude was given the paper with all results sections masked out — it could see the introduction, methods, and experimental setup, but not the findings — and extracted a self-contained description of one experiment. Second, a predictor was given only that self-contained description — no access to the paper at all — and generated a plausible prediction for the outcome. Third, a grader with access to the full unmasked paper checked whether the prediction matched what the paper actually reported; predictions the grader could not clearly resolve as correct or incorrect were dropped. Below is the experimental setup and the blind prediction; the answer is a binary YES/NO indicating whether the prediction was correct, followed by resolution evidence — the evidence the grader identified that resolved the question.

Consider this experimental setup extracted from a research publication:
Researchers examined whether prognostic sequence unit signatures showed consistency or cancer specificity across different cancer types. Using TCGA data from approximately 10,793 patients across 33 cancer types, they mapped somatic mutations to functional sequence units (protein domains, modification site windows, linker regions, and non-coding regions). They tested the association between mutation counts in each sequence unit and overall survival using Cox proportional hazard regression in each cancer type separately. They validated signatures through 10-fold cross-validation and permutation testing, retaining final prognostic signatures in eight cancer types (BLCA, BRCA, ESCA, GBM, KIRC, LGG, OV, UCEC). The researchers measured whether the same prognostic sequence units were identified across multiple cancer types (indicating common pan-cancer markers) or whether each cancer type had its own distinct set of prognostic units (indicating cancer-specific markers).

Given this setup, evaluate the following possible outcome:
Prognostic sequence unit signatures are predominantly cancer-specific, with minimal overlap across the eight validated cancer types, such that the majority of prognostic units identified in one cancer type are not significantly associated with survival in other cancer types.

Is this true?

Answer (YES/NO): YES